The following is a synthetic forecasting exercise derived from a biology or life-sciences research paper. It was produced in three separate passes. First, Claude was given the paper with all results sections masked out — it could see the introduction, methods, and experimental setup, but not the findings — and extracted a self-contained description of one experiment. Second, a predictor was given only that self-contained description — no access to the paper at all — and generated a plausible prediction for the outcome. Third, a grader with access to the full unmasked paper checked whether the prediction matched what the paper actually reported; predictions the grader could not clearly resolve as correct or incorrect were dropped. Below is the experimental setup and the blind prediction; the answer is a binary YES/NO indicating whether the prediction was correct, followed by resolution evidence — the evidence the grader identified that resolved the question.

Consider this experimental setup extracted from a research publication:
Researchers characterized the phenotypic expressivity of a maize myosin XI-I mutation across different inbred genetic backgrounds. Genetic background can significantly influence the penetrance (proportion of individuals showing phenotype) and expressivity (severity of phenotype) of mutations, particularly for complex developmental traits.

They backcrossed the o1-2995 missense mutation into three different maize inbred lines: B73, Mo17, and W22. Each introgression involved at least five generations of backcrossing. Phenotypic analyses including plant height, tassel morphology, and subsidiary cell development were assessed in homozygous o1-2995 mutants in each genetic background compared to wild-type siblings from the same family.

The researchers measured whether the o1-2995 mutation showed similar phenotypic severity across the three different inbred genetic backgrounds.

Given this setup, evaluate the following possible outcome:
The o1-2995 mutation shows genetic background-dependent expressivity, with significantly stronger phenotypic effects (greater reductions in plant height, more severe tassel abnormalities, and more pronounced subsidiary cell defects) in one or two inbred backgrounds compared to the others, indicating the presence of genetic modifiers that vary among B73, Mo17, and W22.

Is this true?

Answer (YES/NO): YES